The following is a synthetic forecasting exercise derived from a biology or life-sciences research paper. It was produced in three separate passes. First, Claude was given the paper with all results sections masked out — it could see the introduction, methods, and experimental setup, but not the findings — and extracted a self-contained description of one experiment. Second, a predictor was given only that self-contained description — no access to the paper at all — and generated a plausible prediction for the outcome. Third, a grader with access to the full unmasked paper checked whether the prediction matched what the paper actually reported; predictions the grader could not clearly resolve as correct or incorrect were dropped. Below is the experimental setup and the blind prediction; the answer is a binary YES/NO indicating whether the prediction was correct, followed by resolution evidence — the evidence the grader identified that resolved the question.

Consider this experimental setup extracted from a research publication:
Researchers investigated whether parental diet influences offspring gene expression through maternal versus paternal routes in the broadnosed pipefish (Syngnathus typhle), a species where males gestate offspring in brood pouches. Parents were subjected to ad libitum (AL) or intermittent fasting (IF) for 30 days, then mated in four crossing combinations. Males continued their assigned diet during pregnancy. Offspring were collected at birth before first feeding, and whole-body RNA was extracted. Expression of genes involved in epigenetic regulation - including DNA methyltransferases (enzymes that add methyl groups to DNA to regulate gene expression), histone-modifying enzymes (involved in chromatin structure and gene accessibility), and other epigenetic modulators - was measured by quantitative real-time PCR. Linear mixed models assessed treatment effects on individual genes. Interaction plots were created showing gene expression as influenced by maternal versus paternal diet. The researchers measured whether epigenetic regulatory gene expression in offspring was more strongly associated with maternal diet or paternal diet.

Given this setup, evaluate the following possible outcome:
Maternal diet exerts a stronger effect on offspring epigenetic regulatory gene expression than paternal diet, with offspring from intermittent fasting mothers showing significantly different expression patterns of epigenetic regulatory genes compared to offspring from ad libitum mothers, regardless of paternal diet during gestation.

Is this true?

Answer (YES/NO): NO